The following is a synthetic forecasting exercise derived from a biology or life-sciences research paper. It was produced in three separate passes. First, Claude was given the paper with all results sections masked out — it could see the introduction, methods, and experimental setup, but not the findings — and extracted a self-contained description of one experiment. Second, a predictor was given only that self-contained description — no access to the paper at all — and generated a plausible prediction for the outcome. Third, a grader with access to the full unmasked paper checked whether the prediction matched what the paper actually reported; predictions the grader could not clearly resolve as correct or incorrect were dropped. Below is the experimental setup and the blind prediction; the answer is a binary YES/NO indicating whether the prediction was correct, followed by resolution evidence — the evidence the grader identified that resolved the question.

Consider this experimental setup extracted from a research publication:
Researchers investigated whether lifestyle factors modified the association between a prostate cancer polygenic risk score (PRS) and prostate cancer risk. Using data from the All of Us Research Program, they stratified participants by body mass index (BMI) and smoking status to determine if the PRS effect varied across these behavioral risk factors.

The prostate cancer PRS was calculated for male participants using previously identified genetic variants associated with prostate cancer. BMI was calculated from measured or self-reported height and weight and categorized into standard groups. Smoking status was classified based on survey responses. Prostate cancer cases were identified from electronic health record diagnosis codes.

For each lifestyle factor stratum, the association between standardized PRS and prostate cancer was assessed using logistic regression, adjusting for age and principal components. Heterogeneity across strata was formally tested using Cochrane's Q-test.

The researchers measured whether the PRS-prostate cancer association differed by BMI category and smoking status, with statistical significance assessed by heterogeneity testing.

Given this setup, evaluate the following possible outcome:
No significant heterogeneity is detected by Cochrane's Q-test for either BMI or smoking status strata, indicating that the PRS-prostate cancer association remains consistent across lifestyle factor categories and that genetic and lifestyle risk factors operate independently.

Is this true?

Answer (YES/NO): NO